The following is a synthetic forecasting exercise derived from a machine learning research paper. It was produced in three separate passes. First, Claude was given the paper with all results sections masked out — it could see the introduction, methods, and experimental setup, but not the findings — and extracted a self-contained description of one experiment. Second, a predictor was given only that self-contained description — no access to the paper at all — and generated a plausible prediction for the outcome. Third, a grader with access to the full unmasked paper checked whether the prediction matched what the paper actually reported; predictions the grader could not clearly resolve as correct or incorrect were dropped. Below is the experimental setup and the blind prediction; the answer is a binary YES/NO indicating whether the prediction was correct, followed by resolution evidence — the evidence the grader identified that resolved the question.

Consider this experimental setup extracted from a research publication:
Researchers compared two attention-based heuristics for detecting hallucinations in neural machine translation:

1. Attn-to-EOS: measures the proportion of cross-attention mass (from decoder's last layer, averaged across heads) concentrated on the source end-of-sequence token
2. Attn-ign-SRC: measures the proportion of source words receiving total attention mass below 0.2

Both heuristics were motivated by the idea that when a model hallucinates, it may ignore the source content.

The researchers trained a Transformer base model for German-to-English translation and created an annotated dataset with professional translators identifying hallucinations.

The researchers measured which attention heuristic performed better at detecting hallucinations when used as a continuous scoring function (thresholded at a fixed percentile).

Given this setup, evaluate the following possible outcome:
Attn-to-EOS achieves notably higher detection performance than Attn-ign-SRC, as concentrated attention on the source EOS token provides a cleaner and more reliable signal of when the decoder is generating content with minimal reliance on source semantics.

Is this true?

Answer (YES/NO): NO